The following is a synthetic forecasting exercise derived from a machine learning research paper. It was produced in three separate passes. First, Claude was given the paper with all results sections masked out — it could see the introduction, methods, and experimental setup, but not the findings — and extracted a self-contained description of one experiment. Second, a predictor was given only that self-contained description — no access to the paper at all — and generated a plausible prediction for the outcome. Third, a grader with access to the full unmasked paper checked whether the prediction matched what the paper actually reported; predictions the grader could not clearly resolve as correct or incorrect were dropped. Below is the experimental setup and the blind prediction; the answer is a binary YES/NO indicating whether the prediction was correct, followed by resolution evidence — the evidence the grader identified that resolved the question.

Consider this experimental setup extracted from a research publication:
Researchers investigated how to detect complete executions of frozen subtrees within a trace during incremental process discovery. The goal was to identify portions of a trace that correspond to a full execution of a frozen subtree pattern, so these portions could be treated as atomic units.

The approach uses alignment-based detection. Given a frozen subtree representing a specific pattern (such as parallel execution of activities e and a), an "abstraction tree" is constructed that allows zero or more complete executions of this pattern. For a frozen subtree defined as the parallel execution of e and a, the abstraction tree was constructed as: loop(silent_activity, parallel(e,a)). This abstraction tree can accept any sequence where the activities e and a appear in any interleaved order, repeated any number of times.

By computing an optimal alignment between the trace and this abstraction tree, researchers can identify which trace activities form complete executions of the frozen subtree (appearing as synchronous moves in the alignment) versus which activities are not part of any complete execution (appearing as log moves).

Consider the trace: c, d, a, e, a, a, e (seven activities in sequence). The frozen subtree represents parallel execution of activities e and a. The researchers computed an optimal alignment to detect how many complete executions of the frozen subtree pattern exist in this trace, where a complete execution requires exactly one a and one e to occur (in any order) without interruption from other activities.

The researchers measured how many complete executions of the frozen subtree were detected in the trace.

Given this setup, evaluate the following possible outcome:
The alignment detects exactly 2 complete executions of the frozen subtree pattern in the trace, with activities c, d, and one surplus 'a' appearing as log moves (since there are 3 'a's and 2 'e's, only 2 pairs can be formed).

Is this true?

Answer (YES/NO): YES